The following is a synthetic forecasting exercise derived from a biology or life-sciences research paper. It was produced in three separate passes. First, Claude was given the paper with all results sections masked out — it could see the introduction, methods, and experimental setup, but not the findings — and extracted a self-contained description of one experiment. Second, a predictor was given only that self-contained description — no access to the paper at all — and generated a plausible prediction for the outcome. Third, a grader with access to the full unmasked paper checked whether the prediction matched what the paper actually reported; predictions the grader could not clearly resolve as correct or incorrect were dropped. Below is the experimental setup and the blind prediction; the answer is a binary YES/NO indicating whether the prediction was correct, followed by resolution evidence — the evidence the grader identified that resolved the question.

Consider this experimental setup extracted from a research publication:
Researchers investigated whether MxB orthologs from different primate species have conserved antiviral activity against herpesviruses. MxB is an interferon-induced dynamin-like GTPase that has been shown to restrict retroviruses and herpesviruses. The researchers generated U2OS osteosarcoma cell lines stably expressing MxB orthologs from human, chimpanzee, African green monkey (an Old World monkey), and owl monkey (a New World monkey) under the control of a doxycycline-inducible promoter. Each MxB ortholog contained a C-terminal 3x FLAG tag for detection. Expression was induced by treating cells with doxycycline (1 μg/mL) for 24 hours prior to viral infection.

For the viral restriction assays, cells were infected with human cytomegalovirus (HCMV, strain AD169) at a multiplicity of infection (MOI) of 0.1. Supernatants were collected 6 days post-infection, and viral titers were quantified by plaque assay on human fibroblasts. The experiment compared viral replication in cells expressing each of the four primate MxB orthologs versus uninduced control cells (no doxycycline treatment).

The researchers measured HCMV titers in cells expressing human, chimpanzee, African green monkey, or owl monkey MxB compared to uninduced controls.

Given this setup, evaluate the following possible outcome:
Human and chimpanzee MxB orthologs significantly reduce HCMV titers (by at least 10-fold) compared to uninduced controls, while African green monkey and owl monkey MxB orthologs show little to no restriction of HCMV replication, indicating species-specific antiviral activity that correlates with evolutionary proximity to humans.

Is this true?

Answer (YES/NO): NO